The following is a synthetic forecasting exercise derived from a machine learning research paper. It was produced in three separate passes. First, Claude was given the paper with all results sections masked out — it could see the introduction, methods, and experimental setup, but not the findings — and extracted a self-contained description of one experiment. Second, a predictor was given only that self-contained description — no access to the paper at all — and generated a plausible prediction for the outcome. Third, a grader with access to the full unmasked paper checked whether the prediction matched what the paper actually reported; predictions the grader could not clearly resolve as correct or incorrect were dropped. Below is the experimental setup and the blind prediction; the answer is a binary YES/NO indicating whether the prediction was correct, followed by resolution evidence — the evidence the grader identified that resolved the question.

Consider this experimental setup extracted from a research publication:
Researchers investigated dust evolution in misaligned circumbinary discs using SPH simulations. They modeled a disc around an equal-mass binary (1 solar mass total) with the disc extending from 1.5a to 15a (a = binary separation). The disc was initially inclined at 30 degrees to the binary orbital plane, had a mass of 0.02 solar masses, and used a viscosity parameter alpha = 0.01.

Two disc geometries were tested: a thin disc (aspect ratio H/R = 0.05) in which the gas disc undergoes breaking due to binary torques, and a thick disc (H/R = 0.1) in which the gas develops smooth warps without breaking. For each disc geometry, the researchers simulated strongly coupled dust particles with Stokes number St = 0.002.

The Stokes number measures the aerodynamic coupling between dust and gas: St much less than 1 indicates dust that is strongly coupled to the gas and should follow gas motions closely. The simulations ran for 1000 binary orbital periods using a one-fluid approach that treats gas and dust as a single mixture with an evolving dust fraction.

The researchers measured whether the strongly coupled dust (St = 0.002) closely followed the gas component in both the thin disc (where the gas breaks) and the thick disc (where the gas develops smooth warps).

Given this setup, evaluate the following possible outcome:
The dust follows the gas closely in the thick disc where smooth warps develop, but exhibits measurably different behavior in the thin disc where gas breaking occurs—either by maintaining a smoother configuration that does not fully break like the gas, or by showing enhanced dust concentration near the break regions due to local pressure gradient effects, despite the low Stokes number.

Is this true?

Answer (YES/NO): NO